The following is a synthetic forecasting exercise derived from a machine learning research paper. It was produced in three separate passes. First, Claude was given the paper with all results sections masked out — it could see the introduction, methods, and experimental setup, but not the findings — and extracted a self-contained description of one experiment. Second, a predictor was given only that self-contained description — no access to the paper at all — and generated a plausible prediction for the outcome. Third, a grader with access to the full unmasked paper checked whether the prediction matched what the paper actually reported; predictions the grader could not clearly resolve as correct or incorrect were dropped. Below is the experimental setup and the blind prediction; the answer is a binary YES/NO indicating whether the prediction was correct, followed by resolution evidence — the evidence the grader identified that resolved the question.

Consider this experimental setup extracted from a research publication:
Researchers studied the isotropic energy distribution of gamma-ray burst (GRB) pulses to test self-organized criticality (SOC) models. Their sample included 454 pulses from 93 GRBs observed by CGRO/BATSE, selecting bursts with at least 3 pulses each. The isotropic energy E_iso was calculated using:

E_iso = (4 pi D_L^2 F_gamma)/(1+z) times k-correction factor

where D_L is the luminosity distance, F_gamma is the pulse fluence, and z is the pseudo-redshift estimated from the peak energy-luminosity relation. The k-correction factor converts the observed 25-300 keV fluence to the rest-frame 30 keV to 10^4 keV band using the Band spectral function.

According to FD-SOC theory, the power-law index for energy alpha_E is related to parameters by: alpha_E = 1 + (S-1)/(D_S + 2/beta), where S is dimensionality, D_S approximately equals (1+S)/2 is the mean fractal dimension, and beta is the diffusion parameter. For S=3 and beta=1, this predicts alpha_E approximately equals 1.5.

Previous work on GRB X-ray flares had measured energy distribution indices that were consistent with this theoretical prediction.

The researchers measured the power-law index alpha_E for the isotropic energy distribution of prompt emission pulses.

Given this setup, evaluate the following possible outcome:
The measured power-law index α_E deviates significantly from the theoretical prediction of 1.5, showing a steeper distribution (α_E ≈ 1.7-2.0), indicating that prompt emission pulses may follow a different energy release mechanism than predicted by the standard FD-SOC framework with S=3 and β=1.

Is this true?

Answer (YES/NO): NO